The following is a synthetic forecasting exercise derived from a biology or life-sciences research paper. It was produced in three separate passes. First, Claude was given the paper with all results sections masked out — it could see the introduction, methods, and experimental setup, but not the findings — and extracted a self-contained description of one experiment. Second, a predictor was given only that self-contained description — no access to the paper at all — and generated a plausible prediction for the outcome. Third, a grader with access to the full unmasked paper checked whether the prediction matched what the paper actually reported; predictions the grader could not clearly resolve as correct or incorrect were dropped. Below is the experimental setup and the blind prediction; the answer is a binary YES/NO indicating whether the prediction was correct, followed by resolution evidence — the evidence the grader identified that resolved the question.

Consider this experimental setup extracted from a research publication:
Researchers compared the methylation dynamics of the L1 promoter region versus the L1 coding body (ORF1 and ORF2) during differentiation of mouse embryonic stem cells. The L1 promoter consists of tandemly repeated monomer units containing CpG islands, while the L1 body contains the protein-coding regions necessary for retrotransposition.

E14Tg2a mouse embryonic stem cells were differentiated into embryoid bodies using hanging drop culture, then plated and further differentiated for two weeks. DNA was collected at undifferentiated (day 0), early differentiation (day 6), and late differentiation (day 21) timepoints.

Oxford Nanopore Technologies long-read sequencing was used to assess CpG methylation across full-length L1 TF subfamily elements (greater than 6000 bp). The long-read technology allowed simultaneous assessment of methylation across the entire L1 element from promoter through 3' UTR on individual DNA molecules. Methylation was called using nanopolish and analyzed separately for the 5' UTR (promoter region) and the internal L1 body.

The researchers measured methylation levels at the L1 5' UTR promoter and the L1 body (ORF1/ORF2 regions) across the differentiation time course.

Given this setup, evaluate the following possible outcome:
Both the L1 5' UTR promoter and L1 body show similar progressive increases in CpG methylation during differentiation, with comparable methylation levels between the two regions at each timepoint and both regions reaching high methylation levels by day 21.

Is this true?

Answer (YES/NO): NO